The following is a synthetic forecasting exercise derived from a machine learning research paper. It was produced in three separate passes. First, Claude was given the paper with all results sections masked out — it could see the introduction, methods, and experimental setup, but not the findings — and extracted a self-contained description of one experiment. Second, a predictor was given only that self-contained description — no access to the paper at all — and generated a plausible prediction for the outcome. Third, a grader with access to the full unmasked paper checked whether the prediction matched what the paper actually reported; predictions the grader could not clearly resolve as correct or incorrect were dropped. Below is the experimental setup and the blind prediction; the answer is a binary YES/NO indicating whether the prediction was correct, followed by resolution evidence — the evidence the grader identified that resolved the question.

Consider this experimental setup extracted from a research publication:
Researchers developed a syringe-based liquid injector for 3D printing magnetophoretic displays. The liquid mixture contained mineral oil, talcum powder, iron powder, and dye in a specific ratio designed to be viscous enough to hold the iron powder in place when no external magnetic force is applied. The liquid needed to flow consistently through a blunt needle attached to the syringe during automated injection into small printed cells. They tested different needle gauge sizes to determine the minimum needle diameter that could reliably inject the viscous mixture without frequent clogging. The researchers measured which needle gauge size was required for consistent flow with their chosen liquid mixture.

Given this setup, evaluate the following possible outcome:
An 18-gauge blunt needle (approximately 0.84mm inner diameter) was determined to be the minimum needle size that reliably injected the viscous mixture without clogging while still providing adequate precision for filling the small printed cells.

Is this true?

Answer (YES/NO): NO